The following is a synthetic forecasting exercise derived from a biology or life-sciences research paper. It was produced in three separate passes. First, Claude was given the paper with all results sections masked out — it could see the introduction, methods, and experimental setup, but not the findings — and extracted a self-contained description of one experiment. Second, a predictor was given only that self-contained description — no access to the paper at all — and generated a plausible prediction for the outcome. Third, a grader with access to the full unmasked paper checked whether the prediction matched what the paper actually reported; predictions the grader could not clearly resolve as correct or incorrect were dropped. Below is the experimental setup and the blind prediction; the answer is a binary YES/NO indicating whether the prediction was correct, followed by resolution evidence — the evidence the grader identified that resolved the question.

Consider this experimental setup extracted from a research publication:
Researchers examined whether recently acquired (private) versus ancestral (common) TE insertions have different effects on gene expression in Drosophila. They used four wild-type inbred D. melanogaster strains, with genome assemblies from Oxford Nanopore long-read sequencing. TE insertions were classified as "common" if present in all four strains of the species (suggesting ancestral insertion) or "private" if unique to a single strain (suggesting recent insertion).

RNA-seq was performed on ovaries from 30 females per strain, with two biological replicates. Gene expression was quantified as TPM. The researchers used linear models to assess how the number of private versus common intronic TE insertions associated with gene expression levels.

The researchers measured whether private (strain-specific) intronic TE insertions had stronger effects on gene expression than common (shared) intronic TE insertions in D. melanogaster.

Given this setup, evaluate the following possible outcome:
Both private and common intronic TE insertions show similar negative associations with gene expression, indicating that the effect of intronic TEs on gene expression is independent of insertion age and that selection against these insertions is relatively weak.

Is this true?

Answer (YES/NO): NO